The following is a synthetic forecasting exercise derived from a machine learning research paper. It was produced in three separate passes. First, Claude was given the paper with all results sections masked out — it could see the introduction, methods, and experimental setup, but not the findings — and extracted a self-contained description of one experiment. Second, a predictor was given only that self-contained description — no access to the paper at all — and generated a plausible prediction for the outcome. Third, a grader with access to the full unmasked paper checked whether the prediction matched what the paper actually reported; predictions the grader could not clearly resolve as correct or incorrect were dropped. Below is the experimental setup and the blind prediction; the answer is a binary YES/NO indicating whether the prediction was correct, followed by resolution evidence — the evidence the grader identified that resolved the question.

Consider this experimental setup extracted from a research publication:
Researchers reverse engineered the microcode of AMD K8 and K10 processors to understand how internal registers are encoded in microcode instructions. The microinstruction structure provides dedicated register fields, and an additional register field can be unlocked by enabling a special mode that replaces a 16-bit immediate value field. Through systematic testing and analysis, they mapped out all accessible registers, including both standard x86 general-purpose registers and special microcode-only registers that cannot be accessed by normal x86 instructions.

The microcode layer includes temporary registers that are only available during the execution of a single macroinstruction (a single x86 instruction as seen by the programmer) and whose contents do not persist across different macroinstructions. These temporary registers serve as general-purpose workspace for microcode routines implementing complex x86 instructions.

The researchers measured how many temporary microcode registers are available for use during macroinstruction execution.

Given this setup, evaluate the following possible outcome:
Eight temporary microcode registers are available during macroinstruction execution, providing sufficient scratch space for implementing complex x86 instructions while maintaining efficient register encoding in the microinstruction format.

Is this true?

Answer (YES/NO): YES